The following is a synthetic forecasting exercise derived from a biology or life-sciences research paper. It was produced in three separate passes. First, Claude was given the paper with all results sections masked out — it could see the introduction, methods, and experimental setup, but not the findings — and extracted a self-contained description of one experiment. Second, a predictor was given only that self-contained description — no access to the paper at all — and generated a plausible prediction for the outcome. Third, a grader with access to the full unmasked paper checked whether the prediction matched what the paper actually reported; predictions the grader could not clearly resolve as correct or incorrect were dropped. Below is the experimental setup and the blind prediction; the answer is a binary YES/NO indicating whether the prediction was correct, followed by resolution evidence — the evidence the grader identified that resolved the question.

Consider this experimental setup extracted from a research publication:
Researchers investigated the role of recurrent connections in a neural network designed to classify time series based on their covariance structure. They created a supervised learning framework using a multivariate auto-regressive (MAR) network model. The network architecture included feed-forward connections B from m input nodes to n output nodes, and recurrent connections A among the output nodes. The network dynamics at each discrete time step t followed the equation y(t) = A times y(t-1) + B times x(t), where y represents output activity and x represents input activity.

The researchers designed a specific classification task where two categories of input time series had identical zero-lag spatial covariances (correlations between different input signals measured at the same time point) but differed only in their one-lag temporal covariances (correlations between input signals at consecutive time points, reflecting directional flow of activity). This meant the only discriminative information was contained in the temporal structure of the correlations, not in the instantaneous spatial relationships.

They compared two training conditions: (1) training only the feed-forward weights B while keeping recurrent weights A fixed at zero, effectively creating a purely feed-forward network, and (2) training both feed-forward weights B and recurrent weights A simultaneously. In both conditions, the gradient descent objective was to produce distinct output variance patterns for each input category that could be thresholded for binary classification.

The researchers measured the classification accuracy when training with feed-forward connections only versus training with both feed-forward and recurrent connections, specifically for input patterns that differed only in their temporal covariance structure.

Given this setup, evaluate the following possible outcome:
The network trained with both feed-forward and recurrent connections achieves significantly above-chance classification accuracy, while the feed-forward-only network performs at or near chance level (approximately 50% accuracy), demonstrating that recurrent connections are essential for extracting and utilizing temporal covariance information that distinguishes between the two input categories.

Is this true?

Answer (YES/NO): YES